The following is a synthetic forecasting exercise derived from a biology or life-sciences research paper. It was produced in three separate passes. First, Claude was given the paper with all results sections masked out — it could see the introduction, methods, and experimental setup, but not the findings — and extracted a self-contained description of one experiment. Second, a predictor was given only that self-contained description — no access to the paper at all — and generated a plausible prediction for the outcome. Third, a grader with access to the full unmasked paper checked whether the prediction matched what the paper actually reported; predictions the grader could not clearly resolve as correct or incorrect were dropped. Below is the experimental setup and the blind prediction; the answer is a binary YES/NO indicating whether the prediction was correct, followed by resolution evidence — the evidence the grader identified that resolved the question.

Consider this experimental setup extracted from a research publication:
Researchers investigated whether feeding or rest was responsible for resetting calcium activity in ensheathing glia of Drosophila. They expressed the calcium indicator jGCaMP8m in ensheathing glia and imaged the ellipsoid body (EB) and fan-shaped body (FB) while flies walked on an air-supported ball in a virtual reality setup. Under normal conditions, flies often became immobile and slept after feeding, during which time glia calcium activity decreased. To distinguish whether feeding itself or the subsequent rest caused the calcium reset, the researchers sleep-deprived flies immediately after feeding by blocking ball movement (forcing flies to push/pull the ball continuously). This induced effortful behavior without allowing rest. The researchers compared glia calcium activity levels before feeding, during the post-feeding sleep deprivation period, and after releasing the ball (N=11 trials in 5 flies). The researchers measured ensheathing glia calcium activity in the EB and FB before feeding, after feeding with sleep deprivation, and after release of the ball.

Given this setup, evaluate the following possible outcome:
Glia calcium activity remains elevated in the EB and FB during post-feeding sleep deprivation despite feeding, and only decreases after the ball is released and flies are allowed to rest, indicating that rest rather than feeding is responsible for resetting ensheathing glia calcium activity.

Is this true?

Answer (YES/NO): YES